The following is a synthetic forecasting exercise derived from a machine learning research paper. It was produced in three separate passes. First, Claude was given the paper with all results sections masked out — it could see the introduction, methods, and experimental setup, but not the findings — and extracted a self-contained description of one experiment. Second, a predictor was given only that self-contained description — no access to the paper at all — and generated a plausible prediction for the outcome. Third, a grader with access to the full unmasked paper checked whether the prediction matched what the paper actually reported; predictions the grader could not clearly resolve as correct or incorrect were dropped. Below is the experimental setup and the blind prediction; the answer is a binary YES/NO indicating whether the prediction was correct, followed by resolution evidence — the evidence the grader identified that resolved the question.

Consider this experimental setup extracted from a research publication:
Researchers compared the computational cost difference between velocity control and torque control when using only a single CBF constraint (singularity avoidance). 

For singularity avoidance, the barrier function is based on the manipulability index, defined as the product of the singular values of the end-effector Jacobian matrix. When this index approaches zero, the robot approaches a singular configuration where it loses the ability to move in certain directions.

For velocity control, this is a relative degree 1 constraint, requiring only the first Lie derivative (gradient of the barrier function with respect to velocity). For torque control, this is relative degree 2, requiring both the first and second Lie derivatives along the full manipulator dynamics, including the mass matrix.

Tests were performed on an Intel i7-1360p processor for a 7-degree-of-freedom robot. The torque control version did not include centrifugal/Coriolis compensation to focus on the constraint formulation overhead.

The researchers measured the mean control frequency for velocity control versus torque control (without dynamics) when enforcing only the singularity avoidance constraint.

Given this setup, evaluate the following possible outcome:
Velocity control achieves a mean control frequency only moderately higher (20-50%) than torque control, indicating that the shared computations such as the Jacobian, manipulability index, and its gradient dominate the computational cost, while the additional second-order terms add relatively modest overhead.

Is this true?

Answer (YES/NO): YES